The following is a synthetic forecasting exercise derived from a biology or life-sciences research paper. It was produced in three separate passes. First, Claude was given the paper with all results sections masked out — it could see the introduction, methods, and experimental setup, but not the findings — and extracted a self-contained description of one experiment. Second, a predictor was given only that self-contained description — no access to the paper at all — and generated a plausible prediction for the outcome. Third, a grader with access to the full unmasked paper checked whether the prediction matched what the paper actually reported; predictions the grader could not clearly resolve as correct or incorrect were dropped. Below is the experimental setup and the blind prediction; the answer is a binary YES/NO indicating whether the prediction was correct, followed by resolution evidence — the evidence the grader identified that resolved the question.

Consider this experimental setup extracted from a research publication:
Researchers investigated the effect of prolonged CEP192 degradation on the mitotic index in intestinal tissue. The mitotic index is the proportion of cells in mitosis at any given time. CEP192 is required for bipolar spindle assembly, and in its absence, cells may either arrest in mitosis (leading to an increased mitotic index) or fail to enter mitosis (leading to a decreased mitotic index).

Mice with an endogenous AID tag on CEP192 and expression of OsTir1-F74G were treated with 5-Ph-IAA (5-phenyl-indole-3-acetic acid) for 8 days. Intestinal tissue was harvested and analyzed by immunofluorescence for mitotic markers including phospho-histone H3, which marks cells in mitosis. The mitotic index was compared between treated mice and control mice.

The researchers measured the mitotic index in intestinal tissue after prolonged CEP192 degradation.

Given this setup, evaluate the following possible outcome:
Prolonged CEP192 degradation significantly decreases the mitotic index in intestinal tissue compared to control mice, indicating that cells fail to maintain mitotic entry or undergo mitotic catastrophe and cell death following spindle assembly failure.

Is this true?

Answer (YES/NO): NO